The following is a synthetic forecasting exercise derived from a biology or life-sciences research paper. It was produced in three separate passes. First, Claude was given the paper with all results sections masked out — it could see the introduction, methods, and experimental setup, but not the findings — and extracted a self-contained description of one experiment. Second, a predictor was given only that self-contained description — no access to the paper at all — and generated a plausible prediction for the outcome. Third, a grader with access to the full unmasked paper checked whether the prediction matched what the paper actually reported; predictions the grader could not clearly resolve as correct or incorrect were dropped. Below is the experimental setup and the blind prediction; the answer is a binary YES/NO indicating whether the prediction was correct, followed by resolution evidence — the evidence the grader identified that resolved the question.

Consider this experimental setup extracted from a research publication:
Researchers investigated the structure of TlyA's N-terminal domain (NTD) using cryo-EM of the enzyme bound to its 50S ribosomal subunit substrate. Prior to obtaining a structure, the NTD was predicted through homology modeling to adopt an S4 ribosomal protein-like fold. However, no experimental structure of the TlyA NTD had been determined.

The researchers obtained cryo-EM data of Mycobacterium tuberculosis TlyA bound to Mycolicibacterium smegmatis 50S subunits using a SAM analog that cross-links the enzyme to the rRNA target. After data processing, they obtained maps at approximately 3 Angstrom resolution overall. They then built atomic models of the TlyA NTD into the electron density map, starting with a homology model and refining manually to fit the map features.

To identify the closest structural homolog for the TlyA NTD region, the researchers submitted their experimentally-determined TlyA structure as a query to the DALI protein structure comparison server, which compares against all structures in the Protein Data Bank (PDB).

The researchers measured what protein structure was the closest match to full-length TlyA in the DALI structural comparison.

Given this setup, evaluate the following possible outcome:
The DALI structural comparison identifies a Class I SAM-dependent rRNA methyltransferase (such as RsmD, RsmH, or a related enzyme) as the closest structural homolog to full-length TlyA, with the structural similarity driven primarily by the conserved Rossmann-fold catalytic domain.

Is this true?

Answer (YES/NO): NO